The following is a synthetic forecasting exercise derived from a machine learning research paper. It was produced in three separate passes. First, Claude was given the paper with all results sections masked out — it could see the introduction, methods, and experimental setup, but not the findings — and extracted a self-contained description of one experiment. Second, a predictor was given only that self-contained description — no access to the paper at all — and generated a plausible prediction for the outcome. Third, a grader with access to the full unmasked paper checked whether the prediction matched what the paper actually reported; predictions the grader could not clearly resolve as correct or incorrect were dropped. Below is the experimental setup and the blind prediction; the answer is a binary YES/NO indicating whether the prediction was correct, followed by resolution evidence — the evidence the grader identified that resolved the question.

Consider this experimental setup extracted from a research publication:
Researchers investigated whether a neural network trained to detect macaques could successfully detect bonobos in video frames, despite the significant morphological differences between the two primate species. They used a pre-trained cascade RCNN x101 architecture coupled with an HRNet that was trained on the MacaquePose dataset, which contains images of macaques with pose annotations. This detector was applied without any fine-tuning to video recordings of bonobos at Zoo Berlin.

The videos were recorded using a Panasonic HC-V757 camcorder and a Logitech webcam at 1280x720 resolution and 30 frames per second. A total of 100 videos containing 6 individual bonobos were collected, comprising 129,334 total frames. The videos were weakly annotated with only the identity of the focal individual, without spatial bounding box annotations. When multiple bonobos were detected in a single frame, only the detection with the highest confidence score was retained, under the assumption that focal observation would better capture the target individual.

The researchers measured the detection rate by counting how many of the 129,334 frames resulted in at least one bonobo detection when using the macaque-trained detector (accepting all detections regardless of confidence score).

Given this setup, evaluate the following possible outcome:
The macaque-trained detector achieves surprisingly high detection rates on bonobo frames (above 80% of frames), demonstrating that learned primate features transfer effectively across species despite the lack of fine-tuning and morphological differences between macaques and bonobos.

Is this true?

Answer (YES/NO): NO